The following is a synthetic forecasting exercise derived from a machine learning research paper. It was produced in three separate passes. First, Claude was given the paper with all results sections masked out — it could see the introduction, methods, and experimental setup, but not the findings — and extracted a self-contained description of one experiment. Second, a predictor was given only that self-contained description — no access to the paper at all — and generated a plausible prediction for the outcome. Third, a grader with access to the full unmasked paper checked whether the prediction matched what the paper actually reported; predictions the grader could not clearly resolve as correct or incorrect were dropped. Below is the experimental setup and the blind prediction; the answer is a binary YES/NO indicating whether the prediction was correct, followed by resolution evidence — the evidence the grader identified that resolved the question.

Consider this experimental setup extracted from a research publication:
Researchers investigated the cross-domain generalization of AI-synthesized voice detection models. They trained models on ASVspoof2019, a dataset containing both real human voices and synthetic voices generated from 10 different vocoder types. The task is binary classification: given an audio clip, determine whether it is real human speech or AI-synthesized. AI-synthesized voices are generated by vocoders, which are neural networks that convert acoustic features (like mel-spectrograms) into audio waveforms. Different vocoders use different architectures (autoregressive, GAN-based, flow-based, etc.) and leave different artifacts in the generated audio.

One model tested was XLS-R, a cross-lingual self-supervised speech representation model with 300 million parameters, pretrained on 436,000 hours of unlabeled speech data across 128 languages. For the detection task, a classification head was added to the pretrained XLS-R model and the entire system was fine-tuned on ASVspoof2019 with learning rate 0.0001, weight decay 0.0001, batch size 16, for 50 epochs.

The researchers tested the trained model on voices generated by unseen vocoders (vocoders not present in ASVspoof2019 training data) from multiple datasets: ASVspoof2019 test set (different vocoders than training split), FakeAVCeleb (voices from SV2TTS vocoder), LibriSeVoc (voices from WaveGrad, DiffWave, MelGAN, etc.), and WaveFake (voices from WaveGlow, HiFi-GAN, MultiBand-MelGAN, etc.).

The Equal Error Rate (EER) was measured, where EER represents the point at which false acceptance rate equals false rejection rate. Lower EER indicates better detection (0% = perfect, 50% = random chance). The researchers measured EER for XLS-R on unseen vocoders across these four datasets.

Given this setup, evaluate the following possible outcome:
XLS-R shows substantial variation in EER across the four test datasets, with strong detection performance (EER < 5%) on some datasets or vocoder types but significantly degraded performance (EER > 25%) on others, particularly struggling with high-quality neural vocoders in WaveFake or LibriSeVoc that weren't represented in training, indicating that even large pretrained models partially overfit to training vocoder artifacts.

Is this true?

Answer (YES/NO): NO